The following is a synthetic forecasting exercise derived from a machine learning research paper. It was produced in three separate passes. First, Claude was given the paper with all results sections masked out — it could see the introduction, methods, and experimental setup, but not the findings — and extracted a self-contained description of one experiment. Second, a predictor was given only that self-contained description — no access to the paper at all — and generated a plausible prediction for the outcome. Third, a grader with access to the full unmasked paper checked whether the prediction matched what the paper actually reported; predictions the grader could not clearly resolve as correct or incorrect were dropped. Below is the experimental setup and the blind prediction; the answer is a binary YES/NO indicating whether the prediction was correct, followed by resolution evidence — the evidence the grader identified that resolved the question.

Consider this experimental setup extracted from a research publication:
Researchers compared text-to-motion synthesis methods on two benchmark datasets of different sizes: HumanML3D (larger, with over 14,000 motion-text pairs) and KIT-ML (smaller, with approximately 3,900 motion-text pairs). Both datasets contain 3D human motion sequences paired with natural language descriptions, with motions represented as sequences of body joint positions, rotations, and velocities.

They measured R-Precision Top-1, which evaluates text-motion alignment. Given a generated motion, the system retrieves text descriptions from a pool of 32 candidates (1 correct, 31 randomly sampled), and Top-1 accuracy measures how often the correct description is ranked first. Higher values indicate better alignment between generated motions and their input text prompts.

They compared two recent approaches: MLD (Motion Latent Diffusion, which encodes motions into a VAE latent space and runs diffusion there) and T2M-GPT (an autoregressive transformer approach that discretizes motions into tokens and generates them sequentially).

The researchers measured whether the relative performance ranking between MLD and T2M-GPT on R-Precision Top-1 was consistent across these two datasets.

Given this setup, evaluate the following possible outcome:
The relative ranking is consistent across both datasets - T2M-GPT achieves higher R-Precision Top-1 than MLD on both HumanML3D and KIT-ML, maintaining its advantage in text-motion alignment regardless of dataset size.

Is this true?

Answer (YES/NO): YES